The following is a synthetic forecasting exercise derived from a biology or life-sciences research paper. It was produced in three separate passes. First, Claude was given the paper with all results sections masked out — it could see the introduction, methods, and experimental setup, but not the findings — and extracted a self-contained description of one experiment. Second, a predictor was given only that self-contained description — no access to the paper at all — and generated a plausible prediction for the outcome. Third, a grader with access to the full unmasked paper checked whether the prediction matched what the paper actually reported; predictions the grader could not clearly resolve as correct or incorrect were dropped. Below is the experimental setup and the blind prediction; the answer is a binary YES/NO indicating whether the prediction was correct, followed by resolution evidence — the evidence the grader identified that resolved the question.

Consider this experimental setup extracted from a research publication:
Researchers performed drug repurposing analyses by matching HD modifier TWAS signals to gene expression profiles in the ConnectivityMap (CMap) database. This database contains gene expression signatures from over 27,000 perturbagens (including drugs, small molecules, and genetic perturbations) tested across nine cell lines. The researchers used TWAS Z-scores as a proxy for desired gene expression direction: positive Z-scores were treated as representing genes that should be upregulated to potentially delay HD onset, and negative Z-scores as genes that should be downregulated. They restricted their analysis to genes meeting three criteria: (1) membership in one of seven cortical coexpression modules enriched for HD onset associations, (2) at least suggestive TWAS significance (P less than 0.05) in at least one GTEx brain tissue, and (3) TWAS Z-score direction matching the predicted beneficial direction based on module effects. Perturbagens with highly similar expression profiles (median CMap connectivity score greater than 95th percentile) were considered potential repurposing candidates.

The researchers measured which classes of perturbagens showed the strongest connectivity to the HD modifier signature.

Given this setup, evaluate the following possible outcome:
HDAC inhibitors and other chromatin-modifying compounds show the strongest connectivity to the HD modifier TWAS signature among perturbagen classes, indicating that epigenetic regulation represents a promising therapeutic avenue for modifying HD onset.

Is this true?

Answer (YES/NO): NO